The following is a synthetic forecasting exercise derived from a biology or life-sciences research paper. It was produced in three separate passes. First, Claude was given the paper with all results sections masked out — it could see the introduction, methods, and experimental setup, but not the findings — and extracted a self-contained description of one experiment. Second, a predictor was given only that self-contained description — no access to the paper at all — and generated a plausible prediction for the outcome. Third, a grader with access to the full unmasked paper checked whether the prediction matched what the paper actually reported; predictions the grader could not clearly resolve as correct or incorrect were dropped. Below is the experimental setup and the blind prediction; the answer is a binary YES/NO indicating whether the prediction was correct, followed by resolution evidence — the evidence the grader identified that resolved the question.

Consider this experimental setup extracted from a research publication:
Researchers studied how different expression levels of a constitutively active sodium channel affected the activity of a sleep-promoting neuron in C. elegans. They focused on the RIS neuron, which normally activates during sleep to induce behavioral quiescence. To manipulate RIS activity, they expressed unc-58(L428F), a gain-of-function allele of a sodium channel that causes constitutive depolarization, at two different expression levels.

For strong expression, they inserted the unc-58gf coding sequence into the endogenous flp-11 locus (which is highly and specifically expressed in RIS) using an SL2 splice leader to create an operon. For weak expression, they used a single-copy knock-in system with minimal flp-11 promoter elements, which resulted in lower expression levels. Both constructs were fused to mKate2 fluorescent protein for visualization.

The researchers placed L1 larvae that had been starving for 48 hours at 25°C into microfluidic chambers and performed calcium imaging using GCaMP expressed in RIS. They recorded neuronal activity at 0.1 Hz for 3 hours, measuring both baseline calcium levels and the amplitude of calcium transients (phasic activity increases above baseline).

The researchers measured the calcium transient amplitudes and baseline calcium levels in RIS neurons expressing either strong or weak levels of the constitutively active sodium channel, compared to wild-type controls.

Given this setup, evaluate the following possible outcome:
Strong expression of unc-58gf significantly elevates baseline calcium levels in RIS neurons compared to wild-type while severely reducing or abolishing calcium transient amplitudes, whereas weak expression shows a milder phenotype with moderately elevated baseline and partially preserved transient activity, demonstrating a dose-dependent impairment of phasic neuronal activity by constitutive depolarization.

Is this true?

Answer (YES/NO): NO